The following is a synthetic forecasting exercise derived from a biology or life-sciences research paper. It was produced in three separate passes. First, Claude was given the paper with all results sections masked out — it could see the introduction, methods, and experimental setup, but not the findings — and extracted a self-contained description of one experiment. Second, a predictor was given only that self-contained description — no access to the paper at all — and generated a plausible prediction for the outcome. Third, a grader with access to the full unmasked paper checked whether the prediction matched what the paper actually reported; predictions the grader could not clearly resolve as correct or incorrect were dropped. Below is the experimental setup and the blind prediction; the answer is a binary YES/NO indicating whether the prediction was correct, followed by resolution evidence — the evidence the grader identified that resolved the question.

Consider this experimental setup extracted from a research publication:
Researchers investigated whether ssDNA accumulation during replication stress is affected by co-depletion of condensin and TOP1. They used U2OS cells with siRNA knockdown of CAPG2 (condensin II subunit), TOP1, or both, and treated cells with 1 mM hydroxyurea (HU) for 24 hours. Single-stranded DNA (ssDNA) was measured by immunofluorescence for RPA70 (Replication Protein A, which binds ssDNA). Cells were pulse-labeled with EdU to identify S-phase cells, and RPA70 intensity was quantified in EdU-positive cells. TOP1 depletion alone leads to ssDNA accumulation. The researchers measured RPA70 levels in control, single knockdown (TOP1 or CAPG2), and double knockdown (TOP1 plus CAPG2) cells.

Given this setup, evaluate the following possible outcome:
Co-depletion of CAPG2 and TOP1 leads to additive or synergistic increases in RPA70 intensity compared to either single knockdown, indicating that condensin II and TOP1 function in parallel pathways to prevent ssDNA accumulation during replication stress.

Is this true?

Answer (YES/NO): YES